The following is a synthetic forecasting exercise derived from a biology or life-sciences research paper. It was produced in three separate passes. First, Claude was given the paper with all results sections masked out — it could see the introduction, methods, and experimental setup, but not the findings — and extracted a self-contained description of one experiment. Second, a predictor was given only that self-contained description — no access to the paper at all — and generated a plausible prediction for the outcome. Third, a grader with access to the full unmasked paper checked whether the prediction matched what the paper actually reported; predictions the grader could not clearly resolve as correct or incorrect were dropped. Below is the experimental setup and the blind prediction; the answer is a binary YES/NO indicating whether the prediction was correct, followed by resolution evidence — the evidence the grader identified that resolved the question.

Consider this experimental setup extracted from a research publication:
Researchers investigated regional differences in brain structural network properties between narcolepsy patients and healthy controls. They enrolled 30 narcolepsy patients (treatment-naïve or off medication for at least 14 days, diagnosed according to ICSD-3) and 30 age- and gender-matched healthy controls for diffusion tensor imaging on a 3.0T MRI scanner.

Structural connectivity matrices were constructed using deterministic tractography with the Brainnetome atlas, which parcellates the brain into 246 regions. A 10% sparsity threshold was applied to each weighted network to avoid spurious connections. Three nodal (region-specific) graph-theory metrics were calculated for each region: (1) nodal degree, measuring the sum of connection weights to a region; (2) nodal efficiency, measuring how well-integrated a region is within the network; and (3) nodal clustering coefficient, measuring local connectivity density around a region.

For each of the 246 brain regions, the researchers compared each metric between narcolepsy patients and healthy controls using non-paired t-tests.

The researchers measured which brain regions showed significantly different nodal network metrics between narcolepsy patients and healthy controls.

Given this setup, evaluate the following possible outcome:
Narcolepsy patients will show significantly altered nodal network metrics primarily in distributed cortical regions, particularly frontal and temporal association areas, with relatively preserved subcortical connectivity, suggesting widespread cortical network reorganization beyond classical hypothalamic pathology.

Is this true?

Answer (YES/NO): NO